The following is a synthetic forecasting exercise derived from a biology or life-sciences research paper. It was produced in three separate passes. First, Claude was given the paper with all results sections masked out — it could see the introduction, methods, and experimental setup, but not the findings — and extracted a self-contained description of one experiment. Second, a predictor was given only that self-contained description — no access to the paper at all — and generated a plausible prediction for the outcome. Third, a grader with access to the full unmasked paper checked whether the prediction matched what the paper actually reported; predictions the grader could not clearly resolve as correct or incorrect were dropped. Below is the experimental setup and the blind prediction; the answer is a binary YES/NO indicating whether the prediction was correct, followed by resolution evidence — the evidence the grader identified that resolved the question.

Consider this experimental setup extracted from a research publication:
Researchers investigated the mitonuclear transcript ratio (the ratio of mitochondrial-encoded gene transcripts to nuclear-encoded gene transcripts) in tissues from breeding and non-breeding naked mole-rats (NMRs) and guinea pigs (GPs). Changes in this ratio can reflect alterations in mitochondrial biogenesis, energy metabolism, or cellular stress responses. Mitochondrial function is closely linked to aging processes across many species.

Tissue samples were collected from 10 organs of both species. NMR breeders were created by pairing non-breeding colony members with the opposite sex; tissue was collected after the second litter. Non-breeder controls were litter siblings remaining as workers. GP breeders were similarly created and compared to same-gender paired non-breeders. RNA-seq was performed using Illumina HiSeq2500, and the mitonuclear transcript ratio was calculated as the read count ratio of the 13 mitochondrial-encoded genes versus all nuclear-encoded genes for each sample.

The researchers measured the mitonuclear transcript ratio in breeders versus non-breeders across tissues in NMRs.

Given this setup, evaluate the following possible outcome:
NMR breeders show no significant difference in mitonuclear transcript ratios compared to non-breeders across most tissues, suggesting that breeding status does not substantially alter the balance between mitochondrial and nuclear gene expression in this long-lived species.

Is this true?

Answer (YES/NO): NO